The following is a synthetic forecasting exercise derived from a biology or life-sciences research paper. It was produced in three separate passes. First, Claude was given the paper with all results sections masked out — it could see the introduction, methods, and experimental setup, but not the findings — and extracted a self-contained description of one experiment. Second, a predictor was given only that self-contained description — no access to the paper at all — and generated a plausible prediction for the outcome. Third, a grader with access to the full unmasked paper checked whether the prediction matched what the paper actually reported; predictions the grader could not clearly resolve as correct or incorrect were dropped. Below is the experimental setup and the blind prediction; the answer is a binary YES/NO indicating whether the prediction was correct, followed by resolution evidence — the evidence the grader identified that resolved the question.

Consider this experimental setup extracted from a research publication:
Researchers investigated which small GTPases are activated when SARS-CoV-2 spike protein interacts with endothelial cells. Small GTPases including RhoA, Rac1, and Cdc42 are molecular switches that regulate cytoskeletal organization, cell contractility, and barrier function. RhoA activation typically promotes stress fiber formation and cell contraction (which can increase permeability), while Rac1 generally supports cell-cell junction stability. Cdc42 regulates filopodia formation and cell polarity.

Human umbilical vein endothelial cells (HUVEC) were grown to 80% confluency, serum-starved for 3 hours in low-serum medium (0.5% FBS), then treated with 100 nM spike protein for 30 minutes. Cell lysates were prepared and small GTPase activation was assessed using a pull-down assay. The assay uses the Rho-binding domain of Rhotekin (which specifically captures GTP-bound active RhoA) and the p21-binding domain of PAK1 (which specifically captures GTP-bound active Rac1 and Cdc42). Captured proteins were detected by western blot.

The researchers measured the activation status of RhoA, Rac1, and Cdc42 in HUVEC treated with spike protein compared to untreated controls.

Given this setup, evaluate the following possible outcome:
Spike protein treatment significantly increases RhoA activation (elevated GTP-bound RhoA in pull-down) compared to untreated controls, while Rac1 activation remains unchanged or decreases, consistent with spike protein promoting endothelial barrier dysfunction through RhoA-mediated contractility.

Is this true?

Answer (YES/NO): YES